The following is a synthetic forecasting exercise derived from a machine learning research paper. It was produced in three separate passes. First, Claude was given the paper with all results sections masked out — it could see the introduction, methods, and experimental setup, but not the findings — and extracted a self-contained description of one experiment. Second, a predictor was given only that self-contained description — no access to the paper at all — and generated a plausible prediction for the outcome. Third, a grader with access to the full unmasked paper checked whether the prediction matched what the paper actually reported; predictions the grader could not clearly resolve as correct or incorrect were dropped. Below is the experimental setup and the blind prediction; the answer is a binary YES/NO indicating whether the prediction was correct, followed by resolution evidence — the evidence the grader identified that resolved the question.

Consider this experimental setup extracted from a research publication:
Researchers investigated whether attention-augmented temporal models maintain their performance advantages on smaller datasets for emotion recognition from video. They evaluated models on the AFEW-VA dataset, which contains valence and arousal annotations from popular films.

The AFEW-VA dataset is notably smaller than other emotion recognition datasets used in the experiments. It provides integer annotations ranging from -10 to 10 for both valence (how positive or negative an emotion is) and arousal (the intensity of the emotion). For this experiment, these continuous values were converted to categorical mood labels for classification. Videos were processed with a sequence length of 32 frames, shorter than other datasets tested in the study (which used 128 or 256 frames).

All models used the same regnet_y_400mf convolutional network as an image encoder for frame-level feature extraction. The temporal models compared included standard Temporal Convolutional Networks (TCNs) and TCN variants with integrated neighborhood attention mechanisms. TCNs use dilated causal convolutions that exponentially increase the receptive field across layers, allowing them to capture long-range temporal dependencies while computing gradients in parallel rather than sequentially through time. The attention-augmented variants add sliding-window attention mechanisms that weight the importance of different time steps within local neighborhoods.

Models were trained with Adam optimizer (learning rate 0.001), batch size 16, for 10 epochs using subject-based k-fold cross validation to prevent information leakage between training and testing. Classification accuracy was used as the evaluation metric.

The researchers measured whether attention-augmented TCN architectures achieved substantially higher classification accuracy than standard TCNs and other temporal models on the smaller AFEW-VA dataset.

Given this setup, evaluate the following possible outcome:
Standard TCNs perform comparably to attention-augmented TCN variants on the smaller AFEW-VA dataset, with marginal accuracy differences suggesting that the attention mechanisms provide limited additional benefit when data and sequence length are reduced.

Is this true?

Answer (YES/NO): YES